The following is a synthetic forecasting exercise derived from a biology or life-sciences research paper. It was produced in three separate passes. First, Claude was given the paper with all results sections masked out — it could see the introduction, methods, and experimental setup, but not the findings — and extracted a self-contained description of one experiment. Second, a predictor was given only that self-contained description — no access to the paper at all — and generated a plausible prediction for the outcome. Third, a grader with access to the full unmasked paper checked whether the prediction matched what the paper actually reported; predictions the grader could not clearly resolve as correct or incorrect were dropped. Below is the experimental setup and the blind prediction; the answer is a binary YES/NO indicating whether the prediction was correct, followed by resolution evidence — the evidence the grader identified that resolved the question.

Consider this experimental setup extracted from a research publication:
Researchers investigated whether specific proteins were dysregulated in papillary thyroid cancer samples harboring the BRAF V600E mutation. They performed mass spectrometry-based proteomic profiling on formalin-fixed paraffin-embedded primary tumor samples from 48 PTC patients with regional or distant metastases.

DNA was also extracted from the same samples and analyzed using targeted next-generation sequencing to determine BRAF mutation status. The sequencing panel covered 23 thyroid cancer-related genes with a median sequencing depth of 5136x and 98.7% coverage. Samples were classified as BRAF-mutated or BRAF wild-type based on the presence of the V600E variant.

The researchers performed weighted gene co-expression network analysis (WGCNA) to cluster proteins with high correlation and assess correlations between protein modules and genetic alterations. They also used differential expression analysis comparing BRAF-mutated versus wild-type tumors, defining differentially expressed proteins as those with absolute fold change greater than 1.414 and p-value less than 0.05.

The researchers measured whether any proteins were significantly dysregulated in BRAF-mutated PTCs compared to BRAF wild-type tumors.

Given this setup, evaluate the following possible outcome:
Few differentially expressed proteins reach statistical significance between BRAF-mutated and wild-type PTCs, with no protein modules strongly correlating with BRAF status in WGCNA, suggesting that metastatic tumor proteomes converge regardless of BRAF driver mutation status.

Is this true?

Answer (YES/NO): NO